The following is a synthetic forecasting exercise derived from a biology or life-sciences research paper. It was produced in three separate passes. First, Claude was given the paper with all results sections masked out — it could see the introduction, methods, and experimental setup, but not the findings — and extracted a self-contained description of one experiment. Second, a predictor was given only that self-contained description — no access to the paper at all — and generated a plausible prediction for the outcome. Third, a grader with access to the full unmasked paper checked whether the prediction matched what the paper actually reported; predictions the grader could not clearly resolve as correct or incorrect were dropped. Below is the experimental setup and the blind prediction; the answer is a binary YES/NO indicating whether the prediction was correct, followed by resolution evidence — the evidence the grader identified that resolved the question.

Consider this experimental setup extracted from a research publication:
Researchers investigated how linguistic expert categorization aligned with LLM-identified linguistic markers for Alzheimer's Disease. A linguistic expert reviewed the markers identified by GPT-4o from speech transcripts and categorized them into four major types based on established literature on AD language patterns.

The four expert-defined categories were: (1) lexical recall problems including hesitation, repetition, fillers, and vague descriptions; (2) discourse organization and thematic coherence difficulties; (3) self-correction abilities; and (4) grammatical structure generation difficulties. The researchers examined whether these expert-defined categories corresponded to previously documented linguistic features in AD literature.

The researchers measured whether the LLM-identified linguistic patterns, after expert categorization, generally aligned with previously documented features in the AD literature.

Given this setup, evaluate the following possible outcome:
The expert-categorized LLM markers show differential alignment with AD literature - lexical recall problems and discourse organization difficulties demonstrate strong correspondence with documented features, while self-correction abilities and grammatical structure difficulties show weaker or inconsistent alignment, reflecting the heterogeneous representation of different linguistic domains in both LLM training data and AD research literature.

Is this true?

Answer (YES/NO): NO